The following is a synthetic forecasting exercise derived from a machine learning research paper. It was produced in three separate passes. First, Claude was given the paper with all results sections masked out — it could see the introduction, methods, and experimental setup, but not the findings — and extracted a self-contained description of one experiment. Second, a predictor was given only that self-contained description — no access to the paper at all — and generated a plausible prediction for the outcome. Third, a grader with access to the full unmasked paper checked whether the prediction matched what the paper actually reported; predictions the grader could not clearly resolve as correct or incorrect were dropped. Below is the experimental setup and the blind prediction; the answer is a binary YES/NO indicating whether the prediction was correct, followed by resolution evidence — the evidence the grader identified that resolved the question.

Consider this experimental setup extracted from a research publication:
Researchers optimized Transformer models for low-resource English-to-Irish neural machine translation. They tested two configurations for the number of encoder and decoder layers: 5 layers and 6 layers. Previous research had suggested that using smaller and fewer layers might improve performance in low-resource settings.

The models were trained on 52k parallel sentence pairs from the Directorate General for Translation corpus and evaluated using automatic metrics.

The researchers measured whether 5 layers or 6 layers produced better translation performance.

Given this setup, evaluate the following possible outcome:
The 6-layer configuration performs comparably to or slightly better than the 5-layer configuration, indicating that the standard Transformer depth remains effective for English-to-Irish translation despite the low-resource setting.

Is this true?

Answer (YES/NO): YES